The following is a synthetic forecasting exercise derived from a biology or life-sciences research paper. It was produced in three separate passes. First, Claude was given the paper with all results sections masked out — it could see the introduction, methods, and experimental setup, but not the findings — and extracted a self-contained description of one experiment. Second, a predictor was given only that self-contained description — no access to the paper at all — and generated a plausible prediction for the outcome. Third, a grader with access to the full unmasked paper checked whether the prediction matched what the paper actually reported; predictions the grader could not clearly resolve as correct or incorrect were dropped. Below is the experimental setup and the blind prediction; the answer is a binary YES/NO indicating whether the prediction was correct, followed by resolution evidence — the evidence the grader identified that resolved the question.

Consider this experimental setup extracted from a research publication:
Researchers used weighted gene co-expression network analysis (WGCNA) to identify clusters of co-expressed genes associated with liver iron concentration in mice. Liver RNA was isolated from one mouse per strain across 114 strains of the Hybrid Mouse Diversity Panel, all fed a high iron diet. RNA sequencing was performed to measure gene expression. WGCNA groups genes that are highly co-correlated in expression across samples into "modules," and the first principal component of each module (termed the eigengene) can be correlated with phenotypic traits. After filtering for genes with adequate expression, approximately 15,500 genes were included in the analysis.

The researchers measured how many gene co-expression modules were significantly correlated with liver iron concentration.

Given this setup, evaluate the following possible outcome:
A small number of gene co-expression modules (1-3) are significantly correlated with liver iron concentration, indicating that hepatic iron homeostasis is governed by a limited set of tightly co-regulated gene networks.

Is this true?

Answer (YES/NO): NO